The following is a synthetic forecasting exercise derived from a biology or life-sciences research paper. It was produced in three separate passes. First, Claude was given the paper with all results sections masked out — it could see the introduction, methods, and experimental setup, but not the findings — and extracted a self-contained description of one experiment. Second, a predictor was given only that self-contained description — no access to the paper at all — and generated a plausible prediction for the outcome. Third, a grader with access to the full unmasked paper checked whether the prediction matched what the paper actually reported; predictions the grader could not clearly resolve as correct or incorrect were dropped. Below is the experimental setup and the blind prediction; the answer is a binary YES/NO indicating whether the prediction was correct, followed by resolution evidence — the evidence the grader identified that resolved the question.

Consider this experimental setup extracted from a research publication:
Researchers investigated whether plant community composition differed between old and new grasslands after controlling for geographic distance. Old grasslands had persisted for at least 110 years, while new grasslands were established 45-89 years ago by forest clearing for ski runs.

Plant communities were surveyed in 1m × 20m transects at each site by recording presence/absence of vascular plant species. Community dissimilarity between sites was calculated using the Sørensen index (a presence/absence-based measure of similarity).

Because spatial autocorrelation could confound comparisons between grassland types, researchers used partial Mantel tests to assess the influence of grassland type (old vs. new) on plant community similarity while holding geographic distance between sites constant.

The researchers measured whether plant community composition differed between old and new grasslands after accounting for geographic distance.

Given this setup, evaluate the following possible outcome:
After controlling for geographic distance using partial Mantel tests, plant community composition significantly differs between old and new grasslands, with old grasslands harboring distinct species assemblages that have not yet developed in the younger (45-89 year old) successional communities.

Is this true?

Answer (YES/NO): YES